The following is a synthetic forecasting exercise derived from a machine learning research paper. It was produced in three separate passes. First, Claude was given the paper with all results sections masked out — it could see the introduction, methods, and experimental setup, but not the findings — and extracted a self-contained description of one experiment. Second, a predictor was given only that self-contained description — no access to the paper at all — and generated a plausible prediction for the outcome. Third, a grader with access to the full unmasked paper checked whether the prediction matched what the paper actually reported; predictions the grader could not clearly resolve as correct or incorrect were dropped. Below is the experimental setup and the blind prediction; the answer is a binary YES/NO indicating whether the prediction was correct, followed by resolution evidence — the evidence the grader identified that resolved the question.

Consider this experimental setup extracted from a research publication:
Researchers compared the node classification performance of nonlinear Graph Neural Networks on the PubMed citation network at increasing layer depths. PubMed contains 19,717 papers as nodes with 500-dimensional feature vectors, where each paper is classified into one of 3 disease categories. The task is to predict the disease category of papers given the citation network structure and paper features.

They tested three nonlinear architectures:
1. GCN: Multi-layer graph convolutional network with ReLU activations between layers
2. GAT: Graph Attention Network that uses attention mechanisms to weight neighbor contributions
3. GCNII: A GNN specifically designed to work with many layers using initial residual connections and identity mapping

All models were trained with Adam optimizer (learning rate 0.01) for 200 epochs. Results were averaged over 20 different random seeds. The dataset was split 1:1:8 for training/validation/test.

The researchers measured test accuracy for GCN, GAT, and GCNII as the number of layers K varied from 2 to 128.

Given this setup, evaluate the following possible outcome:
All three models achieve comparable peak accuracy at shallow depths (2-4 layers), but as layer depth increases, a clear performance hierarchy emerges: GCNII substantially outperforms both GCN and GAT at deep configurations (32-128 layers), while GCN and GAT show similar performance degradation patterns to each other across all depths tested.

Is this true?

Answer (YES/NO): NO